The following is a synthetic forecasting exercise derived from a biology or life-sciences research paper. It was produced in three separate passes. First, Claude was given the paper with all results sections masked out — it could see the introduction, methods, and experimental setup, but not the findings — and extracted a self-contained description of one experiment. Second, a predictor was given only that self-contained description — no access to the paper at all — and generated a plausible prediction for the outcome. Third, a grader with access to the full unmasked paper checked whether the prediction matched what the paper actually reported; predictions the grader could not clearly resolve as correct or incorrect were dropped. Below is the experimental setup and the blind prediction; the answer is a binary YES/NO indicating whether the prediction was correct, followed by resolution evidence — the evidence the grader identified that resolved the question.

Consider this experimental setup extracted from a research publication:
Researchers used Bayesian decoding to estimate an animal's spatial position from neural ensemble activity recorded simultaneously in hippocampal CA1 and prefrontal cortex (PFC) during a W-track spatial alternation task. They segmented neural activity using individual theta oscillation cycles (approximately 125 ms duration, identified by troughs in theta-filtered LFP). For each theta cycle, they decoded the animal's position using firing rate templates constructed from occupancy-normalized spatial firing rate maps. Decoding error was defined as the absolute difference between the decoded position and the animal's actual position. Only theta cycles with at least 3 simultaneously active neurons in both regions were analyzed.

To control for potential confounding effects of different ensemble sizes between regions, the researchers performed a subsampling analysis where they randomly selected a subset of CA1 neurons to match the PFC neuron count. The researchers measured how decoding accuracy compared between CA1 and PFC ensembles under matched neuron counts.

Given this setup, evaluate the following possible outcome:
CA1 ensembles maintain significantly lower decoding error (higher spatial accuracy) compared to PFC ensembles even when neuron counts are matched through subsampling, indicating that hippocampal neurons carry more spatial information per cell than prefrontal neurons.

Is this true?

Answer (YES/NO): YES